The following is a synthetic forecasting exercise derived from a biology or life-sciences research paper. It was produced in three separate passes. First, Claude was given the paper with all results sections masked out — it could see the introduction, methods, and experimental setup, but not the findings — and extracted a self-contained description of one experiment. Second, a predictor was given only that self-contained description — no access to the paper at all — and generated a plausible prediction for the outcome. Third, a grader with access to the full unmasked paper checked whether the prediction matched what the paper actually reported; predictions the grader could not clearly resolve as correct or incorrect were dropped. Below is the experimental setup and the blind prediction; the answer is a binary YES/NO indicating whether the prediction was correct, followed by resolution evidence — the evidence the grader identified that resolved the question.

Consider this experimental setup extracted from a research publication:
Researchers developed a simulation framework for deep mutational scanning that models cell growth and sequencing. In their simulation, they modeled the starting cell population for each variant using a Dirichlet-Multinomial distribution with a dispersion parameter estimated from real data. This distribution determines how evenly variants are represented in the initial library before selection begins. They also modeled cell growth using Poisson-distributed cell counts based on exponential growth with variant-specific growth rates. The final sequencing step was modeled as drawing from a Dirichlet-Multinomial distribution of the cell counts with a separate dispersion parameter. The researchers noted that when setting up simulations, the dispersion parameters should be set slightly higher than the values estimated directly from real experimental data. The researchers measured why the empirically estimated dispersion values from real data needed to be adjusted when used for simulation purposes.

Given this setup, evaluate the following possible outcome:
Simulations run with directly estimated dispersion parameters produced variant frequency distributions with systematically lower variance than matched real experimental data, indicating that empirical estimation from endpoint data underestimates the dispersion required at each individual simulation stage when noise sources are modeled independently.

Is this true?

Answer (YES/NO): NO